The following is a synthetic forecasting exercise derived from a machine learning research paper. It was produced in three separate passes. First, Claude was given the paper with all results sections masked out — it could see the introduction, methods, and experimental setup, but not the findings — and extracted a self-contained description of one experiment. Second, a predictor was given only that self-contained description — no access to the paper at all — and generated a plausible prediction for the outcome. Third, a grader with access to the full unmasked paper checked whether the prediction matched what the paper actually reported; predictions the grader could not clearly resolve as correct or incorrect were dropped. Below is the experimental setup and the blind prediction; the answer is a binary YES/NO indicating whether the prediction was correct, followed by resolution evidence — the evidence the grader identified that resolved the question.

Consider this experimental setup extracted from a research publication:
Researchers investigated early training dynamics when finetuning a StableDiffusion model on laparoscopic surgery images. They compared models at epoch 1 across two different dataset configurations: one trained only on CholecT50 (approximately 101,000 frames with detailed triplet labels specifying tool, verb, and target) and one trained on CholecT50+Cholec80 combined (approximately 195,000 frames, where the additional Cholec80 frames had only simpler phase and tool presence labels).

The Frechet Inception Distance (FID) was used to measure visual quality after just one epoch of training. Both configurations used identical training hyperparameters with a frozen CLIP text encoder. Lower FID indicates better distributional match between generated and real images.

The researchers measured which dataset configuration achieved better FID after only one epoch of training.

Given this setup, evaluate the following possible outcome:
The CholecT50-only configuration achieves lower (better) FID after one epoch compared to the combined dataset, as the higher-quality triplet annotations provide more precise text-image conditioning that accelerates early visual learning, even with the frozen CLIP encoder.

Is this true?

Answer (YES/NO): NO